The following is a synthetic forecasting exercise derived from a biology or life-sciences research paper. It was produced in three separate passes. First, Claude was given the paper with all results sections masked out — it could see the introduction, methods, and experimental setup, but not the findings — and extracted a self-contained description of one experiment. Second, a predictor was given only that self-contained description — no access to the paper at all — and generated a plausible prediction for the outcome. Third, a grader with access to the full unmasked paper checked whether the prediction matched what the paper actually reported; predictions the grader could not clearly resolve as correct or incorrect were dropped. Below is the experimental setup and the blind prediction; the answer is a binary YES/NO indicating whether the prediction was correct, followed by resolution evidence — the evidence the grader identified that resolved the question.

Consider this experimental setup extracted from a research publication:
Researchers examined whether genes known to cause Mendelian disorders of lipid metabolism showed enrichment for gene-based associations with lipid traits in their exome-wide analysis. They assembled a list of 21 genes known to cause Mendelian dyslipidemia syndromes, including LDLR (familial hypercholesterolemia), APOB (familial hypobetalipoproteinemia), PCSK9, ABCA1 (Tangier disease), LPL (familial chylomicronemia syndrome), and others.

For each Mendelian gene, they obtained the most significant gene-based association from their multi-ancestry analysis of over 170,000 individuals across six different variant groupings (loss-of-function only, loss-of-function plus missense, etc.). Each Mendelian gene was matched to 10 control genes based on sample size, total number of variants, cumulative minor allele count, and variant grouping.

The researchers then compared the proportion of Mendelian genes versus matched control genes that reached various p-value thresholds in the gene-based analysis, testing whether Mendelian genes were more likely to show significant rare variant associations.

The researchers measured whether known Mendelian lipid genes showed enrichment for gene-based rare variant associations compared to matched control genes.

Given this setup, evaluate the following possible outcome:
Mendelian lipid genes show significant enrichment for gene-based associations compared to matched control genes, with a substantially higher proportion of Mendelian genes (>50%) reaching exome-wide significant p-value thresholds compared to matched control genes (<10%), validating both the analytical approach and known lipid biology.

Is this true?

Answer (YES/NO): NO